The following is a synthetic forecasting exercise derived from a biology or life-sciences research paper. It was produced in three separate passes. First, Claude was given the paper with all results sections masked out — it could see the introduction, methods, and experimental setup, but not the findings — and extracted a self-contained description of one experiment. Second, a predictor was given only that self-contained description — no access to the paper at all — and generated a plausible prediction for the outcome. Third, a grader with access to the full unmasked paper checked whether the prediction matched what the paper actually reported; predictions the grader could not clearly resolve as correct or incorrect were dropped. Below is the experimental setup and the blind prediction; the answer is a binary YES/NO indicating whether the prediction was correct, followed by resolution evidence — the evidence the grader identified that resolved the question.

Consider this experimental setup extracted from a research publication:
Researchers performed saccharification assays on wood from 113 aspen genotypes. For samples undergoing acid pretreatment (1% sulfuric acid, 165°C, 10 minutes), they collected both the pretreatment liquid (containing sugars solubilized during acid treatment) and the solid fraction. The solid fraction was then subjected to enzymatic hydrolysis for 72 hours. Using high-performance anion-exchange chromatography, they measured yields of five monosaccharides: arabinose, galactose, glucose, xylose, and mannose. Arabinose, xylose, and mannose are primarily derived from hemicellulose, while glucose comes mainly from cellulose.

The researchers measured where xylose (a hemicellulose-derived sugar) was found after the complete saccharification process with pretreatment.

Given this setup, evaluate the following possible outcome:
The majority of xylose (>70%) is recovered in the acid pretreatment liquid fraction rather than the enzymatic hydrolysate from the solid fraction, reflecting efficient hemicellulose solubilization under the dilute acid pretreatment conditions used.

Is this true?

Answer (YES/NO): NO